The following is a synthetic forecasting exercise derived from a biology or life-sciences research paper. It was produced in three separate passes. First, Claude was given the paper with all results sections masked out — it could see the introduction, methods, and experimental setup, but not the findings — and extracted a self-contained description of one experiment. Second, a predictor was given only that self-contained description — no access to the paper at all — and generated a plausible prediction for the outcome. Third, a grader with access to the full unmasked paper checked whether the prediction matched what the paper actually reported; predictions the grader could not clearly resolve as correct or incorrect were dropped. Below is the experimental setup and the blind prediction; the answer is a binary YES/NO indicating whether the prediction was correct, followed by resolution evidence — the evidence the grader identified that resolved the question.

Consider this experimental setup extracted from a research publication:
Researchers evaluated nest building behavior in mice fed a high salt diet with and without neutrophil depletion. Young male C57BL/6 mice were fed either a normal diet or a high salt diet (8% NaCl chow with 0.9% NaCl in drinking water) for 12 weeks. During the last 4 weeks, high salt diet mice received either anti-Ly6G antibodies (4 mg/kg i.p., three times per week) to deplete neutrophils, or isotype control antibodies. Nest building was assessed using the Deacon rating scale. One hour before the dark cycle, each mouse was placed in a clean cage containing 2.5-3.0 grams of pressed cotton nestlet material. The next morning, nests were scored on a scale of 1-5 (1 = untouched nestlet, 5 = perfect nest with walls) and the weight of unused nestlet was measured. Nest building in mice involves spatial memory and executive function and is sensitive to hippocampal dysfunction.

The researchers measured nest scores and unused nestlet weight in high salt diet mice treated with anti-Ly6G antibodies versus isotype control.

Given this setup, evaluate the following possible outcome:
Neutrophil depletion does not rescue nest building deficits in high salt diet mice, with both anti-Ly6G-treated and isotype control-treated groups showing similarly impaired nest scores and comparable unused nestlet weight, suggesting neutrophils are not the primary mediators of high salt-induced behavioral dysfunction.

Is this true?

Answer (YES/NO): YES